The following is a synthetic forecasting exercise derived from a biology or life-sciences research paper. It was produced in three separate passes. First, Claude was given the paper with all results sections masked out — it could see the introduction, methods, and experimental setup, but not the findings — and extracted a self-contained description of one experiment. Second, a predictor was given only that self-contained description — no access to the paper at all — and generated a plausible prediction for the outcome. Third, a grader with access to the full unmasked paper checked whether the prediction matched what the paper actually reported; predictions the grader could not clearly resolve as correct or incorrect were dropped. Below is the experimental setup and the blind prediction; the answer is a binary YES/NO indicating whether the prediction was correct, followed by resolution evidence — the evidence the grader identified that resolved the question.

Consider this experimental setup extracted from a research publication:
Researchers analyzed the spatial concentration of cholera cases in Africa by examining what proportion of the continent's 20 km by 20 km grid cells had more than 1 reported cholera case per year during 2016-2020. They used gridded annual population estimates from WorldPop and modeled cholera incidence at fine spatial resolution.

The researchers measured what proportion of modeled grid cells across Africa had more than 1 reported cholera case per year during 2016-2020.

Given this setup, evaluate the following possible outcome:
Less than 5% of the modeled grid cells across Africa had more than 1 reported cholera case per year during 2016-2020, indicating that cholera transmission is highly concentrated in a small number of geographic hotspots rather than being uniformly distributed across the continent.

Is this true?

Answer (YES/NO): NO